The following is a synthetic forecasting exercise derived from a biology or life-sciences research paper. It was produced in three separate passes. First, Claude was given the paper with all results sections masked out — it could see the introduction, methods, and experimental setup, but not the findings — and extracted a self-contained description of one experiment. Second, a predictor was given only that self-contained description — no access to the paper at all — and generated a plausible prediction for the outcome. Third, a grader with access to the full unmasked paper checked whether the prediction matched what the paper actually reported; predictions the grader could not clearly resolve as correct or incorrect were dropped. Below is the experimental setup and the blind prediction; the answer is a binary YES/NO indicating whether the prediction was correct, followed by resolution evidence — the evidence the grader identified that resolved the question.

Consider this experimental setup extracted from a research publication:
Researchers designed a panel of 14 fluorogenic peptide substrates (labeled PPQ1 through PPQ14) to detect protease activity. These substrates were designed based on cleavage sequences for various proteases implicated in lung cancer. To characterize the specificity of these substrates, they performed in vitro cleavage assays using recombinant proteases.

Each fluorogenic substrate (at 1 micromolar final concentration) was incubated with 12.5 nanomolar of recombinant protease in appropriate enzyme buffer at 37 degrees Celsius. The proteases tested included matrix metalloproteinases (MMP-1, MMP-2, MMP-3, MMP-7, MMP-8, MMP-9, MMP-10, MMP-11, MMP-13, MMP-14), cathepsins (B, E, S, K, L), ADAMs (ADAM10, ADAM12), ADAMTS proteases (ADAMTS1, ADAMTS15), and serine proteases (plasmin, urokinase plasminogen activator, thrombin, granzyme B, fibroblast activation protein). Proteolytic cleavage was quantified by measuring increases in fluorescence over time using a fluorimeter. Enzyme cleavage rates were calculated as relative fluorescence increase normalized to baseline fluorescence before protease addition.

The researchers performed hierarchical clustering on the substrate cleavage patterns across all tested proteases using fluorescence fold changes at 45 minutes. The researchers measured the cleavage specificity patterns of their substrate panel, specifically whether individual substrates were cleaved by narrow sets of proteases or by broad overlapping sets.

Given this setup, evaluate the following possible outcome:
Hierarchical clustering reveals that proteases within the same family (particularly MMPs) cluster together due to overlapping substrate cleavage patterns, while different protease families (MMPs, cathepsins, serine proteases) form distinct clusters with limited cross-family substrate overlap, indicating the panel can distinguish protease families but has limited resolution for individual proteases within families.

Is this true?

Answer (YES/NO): NO